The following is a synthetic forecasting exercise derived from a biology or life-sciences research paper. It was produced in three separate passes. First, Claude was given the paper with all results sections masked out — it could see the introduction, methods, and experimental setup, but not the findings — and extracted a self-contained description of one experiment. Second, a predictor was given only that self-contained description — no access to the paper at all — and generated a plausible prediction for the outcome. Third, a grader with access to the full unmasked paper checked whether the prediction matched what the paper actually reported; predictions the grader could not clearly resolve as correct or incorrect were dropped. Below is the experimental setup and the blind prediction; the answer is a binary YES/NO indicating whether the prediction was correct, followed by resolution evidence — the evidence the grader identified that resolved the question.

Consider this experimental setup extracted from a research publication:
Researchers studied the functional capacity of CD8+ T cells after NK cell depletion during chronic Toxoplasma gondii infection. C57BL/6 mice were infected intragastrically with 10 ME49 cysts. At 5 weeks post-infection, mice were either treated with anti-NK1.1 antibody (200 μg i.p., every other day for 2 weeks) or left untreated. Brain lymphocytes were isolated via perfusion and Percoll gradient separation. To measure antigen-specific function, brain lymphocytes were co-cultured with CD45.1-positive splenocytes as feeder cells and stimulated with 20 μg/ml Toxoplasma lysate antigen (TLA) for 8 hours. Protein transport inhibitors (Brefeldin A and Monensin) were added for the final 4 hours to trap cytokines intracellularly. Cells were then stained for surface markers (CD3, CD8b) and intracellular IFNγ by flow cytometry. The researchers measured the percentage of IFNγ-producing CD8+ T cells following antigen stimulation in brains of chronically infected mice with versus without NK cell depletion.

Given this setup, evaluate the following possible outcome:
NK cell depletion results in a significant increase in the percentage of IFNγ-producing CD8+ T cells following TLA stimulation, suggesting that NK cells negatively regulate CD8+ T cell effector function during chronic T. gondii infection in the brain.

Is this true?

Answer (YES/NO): YES